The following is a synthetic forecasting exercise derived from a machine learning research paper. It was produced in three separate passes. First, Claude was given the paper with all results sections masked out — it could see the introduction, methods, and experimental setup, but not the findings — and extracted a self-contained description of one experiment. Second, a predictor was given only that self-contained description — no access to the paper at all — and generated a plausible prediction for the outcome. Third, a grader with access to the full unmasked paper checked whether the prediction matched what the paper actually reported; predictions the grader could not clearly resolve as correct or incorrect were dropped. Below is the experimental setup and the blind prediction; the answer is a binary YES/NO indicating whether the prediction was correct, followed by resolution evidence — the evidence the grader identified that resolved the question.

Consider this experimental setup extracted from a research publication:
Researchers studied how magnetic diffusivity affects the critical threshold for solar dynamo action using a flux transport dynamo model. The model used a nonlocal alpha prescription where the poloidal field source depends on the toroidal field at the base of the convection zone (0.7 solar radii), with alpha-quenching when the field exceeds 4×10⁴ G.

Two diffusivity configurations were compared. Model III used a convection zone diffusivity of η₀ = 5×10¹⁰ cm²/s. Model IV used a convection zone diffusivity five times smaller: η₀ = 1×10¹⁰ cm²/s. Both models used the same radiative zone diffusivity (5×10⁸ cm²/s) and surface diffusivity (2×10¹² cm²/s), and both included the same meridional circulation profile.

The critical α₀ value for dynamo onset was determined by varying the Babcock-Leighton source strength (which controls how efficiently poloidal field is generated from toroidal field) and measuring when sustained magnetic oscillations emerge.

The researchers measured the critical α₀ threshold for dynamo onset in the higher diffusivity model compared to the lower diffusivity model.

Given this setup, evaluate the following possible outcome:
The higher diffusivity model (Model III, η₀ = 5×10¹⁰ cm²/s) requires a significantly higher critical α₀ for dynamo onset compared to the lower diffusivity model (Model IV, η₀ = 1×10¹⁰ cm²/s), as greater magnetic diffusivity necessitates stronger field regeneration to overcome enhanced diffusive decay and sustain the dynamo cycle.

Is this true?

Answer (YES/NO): YES